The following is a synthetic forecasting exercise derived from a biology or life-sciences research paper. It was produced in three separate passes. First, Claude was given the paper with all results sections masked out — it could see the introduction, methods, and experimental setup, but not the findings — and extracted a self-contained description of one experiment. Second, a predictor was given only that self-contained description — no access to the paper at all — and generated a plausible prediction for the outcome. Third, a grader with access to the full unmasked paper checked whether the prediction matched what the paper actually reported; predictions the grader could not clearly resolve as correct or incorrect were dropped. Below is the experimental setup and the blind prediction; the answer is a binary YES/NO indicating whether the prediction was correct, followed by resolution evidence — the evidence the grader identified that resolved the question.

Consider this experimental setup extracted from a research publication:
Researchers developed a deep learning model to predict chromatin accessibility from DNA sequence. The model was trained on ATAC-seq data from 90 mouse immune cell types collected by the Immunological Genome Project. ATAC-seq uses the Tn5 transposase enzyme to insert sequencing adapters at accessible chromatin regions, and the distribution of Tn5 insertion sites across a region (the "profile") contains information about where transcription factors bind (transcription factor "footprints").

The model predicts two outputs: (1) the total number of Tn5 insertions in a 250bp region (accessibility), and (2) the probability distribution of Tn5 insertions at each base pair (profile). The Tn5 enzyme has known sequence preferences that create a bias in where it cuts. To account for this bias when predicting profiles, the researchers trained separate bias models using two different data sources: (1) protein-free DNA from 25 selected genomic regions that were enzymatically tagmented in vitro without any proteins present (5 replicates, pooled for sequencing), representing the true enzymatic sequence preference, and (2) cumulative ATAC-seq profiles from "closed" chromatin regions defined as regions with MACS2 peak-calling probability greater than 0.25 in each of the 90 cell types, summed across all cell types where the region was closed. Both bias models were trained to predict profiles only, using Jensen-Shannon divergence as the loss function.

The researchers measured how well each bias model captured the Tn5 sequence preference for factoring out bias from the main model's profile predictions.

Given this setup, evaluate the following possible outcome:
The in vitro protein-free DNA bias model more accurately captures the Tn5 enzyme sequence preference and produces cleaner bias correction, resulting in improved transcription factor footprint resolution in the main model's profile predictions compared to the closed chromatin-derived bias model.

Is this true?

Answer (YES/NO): NO